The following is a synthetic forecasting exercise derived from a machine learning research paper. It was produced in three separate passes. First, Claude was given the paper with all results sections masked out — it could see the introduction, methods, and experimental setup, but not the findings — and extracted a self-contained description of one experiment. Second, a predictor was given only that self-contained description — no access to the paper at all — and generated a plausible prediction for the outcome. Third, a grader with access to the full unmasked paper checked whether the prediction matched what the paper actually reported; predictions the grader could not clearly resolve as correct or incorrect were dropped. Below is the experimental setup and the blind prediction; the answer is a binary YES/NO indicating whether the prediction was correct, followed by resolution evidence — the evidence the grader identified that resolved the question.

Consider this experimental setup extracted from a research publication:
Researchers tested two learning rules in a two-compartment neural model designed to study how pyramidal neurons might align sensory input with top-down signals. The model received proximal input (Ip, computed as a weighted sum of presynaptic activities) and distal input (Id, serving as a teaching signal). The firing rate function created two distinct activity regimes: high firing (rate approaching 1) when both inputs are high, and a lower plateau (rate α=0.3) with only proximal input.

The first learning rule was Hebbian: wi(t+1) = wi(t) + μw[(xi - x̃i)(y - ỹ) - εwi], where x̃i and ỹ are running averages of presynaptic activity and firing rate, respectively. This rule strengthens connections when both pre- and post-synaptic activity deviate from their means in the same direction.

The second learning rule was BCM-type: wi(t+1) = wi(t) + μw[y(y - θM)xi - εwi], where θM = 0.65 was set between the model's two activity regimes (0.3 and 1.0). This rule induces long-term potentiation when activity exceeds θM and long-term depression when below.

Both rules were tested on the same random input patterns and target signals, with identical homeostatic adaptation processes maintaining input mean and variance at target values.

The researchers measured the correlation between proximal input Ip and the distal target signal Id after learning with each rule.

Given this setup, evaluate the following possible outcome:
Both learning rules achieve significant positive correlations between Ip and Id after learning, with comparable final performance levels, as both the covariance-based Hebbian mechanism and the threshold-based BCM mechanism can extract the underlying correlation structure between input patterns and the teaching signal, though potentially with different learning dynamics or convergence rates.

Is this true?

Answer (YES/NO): YES